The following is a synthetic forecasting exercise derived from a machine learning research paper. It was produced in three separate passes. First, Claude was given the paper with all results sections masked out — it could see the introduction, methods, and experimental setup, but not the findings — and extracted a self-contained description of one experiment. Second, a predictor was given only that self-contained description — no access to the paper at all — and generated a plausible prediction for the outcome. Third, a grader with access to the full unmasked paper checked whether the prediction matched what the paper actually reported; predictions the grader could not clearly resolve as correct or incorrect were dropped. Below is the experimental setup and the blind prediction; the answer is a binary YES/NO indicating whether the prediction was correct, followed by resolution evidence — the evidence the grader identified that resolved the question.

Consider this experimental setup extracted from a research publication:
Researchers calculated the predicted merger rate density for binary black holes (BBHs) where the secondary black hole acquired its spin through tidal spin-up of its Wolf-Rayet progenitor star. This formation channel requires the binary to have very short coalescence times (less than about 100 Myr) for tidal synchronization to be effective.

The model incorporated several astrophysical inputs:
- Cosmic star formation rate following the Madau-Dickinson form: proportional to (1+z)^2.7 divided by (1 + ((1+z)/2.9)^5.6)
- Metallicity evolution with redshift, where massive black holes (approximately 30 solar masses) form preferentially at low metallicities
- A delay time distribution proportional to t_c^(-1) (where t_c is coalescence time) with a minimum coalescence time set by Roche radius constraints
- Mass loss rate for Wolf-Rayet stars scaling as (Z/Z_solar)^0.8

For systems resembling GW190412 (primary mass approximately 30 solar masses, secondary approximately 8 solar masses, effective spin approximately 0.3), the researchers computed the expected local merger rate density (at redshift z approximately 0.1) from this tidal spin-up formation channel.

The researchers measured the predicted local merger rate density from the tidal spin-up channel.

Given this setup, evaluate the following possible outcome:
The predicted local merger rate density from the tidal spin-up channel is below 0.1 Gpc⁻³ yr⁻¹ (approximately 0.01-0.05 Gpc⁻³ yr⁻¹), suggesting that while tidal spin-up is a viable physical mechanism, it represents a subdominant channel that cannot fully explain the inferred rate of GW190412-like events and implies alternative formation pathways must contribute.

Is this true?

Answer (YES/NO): NO